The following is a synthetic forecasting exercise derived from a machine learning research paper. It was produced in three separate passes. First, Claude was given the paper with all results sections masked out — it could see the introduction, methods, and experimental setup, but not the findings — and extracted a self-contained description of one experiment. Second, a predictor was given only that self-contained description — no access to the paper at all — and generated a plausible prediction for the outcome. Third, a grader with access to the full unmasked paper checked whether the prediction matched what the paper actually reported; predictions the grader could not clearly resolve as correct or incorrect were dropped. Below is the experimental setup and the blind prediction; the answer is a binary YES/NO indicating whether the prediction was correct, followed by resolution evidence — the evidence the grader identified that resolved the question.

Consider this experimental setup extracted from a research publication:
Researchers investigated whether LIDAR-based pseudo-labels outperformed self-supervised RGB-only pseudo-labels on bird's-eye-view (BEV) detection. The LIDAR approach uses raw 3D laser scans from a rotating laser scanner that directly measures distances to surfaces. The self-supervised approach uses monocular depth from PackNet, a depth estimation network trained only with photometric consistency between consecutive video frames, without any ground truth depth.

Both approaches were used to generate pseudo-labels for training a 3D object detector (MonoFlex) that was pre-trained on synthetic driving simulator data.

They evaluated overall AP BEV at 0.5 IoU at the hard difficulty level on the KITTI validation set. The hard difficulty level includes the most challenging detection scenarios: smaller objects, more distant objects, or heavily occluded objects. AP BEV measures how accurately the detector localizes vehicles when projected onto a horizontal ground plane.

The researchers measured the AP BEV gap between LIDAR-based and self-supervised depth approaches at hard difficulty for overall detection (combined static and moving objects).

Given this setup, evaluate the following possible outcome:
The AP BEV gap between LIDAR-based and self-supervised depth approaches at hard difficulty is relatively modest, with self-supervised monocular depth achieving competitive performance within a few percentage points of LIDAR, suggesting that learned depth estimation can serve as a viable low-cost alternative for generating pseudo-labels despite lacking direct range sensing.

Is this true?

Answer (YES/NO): NO